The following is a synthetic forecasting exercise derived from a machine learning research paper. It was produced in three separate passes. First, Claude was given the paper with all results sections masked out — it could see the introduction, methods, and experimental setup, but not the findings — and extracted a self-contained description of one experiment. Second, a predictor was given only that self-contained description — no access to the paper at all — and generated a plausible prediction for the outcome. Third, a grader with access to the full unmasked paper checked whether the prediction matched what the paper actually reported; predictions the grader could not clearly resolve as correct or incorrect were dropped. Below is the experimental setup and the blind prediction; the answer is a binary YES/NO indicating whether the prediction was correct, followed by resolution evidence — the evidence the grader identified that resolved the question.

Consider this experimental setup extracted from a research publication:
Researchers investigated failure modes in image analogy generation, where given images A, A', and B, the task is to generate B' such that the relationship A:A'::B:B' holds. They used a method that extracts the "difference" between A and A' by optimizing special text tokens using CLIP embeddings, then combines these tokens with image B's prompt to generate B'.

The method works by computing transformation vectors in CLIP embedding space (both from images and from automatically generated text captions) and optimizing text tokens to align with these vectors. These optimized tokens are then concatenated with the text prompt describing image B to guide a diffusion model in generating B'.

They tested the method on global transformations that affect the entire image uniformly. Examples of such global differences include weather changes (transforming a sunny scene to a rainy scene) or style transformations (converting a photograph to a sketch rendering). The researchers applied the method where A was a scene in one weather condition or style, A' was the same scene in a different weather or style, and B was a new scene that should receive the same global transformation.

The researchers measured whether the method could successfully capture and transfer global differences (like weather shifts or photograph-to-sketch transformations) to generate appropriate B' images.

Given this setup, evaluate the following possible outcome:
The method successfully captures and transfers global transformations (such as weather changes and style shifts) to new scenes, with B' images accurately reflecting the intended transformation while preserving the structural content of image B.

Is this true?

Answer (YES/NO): NO